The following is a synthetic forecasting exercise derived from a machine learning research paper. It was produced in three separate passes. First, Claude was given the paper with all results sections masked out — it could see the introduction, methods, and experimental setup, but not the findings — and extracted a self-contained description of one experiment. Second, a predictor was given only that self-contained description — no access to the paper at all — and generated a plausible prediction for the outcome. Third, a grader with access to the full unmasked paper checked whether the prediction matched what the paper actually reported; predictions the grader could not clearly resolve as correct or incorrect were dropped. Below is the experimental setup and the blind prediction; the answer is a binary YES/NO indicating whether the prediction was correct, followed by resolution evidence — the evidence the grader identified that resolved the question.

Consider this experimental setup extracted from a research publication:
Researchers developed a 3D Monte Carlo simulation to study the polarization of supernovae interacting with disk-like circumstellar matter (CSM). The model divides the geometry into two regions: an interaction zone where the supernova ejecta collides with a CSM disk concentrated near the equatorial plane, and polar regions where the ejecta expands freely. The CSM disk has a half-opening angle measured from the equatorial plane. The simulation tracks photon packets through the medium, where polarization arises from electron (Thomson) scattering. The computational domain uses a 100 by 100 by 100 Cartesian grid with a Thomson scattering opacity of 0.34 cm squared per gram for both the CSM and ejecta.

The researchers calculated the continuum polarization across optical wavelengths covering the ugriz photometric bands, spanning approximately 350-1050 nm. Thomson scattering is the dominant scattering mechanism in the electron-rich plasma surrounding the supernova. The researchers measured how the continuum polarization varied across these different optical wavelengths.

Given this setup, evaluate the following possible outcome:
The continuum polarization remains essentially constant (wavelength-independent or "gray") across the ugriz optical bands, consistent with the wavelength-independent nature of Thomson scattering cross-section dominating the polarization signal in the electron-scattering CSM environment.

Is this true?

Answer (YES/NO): NO